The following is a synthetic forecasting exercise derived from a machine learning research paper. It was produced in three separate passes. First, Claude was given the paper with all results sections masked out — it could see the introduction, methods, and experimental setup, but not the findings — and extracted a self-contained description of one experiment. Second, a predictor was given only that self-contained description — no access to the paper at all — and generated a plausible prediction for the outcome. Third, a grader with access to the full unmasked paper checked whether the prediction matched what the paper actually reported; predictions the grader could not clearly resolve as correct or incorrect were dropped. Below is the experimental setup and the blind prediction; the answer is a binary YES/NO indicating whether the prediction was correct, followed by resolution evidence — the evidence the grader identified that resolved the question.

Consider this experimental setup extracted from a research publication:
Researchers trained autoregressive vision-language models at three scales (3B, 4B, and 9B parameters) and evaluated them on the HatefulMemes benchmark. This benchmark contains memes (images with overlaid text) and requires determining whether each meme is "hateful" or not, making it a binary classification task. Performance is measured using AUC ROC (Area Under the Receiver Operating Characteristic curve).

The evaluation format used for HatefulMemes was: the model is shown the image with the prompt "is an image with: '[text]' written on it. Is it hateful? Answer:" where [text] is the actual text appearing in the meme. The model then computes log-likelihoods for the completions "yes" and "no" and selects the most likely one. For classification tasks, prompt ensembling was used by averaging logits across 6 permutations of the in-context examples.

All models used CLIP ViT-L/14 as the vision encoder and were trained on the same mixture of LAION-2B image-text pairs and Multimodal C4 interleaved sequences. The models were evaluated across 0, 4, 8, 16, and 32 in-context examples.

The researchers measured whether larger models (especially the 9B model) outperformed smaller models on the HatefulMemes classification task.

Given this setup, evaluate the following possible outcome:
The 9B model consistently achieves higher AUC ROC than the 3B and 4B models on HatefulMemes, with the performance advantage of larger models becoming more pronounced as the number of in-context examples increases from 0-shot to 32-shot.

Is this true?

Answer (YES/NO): NO